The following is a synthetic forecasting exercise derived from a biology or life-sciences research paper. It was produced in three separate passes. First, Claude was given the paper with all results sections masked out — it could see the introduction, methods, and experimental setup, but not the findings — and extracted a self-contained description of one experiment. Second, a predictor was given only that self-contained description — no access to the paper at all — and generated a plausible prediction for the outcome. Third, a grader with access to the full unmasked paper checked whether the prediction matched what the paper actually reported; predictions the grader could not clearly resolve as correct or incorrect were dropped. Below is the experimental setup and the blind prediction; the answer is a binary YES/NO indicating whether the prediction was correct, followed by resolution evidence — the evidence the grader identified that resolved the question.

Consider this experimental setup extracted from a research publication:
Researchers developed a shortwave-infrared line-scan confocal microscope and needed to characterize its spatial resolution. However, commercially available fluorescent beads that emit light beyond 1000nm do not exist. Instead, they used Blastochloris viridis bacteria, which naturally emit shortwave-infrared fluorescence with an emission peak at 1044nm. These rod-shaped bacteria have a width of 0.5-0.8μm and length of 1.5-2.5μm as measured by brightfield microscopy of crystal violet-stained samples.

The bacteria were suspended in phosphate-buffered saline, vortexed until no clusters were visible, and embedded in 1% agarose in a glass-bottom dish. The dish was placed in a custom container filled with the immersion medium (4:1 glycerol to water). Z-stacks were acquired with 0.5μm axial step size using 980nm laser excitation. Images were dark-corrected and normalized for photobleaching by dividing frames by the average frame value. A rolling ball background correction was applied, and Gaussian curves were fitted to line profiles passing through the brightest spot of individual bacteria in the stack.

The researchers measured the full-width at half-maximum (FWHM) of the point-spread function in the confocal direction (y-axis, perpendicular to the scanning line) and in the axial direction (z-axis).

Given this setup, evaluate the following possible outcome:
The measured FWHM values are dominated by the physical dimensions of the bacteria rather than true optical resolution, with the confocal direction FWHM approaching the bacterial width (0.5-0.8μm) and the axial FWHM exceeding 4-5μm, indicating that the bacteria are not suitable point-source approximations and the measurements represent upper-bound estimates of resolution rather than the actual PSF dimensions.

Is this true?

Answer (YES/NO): NO